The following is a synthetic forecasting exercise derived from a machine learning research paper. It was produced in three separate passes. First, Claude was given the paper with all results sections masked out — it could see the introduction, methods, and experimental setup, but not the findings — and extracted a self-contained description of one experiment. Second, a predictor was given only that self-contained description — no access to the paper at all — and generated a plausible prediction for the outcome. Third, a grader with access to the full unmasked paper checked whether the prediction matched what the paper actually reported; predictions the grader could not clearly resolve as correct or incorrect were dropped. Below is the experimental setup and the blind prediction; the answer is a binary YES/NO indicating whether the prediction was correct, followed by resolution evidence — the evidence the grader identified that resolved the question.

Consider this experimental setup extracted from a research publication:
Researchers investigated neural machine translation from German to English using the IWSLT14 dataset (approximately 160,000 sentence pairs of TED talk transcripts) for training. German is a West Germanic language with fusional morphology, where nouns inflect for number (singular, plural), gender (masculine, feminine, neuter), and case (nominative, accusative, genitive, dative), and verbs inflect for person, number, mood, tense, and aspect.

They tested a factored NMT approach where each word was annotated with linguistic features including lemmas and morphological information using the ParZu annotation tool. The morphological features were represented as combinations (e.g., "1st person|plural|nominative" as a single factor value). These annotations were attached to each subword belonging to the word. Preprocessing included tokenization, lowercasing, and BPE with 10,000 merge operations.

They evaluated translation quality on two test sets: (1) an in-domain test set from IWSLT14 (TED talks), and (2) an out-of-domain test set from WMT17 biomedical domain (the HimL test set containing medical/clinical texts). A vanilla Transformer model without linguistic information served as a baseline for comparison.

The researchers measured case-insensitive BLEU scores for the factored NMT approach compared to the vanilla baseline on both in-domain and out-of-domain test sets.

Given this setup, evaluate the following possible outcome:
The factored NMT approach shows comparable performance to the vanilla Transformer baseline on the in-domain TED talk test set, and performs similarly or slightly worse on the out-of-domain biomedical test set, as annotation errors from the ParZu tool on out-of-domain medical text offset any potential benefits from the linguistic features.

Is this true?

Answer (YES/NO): NO